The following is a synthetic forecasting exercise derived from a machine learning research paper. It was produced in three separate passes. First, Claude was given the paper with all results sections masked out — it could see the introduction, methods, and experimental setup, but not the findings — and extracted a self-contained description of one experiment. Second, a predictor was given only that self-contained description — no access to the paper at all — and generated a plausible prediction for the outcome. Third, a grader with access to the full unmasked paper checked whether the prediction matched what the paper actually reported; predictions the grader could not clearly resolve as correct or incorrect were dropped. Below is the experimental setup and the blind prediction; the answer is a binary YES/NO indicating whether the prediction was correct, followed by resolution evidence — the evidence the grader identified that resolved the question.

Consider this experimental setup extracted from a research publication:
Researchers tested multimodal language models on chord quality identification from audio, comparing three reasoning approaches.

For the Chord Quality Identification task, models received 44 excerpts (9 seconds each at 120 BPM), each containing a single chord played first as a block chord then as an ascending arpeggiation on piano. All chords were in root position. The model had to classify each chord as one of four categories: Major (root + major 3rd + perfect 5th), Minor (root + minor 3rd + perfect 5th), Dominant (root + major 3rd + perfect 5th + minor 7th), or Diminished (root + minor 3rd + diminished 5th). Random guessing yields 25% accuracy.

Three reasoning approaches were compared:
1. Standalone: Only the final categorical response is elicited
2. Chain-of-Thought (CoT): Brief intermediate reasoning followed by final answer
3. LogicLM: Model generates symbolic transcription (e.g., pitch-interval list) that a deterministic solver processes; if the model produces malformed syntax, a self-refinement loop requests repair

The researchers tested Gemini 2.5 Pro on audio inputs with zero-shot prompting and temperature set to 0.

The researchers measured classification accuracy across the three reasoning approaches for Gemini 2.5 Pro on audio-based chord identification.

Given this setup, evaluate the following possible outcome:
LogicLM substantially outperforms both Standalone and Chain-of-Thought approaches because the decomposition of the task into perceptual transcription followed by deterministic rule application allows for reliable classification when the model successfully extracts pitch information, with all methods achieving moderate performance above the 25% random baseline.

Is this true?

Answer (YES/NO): NO